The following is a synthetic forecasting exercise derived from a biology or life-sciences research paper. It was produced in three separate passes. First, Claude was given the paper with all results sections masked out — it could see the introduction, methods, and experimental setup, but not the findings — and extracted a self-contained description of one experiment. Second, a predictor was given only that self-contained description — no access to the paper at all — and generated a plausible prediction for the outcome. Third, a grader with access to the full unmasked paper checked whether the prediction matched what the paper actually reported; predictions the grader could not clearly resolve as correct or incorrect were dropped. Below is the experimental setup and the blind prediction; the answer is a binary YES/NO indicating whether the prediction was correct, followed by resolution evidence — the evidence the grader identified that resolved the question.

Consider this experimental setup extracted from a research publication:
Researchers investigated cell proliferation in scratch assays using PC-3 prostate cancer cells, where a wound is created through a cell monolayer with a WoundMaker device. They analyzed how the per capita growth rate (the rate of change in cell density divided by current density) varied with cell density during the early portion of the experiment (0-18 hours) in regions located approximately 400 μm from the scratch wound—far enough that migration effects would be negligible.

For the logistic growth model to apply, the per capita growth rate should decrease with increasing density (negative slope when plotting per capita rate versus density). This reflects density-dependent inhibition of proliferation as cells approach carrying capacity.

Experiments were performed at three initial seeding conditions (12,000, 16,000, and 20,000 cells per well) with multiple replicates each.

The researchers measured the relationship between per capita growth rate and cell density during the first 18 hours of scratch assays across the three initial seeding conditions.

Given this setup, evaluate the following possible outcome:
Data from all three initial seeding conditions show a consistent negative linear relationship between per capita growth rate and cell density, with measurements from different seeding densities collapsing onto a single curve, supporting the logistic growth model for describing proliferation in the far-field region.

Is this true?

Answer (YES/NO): NO